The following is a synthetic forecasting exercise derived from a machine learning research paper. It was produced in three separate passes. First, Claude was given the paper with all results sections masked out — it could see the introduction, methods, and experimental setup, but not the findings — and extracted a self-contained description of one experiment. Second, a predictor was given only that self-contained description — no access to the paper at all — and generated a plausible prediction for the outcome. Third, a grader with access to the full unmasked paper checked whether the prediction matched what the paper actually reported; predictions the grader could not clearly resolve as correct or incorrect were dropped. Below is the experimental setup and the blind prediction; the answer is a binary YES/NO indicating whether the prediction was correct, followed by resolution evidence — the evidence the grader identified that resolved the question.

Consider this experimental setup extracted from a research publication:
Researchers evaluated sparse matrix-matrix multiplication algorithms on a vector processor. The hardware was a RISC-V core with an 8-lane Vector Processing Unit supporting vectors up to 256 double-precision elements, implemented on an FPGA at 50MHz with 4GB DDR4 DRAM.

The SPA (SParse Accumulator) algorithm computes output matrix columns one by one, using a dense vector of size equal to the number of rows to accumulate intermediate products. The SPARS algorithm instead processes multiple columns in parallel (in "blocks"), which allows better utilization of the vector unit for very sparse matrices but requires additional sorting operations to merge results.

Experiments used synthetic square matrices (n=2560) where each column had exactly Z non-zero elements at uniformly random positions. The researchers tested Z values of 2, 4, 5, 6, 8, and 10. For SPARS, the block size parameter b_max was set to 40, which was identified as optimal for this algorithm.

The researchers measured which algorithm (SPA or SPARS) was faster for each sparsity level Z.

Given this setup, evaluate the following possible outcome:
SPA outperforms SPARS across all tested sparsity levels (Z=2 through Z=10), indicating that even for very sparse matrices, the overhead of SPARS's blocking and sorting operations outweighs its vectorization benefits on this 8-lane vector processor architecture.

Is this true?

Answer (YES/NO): NO